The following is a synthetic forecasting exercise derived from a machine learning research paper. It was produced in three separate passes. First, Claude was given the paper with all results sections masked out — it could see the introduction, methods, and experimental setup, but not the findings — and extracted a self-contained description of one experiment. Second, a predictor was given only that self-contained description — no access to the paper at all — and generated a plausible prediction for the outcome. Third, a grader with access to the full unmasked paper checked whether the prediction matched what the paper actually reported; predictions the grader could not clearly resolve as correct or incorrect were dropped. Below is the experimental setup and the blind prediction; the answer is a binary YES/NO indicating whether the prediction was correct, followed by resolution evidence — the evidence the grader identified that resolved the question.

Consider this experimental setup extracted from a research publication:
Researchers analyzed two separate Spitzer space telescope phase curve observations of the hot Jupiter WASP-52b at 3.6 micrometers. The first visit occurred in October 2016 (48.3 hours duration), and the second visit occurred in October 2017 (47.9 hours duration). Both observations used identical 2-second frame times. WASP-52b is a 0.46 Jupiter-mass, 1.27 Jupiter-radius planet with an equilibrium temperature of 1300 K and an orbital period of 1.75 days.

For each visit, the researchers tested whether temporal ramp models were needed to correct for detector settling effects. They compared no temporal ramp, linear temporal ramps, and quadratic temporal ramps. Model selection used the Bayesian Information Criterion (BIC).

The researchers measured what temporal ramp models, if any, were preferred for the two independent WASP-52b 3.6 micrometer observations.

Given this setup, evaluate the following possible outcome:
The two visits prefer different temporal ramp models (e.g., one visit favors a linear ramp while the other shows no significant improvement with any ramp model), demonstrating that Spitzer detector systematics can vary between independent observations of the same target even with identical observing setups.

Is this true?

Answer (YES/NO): NO